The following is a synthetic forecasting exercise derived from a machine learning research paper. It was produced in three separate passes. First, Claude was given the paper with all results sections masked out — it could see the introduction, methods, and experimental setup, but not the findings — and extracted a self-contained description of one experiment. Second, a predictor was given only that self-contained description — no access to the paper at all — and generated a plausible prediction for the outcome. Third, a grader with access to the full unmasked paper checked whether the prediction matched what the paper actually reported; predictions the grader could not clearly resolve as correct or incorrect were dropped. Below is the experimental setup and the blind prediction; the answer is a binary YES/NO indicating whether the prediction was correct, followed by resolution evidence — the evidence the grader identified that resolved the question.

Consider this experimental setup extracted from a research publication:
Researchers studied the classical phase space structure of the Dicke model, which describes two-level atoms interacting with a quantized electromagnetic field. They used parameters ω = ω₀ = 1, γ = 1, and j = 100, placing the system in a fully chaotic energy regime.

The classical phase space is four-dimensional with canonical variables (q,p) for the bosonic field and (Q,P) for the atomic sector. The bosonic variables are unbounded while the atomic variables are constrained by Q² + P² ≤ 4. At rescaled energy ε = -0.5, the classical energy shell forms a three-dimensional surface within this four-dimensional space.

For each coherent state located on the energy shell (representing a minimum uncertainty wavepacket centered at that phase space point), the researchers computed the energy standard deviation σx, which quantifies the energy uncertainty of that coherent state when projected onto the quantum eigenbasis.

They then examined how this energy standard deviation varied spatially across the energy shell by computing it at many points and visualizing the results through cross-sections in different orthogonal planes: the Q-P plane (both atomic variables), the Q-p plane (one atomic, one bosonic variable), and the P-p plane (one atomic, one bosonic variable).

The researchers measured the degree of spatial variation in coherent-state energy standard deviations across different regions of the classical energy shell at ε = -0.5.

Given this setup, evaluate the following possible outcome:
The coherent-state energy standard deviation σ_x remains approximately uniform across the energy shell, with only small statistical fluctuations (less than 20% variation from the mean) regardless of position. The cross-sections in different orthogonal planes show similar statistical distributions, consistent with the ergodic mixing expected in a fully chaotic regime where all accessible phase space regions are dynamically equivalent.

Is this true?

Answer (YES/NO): NO